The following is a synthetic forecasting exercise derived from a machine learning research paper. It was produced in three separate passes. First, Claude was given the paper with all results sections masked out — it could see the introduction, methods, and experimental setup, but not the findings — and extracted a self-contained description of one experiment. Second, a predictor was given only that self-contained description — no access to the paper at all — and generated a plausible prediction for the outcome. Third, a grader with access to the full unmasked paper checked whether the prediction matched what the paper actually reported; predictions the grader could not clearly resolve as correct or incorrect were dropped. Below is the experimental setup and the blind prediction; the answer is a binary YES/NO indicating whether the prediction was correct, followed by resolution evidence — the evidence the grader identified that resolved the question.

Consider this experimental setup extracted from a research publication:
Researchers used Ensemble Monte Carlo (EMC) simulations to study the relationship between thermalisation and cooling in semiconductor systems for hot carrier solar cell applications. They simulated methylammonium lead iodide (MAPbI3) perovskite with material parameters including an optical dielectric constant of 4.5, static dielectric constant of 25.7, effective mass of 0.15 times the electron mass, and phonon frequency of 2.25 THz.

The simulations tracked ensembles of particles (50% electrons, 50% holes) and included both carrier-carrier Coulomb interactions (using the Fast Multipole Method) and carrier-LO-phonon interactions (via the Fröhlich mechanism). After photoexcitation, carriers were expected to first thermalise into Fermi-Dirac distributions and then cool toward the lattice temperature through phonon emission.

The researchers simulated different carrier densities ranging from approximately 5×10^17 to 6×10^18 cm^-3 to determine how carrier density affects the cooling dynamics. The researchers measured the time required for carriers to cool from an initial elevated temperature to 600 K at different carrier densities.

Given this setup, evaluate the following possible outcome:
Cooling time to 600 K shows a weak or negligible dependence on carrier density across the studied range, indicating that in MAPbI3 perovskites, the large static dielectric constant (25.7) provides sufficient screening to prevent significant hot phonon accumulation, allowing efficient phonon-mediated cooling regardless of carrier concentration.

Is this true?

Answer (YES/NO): NO